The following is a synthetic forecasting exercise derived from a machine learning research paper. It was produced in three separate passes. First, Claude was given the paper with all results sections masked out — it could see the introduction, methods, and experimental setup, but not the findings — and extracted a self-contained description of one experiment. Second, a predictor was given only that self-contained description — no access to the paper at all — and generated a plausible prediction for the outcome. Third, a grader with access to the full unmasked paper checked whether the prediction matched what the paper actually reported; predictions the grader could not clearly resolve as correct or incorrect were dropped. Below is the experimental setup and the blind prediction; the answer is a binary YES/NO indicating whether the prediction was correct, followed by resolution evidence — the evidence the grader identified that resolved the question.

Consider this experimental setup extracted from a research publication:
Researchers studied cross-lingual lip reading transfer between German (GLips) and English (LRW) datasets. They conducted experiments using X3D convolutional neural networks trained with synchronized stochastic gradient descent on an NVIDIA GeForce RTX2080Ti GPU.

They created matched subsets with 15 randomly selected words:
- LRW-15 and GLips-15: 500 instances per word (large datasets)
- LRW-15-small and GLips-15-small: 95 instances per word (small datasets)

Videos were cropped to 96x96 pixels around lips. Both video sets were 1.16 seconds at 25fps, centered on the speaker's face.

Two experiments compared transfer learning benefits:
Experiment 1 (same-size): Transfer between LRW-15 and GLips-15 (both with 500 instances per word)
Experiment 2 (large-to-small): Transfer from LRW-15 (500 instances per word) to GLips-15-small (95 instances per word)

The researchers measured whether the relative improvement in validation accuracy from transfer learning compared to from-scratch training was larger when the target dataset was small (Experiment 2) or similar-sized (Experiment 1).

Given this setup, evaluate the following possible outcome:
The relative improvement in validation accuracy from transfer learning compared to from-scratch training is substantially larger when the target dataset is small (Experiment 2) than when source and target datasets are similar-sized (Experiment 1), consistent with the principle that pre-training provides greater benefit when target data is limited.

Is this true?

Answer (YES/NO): YES